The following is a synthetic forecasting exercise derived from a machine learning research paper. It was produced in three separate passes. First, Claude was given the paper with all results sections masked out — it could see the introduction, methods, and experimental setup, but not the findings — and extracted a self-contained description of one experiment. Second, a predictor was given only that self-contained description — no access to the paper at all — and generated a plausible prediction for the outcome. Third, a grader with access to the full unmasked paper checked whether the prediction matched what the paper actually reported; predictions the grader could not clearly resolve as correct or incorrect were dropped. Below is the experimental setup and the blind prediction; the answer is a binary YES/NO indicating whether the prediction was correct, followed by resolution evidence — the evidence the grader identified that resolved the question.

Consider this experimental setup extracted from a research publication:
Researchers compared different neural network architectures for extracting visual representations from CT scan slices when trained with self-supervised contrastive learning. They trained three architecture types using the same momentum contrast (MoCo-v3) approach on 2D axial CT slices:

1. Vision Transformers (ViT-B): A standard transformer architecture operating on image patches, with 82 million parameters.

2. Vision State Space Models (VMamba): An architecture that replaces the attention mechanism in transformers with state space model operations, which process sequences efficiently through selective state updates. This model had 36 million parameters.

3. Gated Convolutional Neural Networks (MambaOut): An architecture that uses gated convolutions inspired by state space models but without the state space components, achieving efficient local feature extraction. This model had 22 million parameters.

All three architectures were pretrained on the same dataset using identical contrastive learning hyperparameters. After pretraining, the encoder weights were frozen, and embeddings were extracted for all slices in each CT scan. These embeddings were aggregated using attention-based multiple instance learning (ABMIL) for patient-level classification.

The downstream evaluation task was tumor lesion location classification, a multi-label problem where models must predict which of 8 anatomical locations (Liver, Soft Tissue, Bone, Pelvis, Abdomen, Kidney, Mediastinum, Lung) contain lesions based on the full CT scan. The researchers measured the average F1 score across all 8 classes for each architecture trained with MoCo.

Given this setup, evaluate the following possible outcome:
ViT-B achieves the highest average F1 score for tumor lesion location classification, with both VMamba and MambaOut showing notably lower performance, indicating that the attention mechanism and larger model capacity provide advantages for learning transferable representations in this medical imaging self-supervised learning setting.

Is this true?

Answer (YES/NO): NO